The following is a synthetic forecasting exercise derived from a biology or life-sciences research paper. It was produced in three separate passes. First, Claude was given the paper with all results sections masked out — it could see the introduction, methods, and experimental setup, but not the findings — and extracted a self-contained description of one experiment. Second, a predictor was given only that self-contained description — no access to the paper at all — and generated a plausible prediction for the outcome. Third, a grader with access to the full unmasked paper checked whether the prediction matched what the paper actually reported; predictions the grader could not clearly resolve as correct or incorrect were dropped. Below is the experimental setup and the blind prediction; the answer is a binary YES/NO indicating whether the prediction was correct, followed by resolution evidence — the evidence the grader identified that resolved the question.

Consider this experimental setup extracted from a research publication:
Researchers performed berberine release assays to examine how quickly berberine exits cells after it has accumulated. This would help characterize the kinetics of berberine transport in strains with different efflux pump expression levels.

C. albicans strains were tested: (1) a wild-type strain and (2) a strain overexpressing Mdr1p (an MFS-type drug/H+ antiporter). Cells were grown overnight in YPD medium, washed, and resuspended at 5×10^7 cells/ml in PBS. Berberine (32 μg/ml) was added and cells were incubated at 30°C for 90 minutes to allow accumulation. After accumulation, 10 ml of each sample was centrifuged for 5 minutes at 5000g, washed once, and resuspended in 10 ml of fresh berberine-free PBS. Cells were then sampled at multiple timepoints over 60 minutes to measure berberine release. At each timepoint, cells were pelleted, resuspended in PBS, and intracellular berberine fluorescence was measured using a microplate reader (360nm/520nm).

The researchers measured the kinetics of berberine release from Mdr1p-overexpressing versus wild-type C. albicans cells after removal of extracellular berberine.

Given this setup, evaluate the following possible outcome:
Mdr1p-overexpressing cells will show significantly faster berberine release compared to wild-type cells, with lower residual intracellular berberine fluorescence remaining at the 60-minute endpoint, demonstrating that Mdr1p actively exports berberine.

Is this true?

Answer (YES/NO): NO